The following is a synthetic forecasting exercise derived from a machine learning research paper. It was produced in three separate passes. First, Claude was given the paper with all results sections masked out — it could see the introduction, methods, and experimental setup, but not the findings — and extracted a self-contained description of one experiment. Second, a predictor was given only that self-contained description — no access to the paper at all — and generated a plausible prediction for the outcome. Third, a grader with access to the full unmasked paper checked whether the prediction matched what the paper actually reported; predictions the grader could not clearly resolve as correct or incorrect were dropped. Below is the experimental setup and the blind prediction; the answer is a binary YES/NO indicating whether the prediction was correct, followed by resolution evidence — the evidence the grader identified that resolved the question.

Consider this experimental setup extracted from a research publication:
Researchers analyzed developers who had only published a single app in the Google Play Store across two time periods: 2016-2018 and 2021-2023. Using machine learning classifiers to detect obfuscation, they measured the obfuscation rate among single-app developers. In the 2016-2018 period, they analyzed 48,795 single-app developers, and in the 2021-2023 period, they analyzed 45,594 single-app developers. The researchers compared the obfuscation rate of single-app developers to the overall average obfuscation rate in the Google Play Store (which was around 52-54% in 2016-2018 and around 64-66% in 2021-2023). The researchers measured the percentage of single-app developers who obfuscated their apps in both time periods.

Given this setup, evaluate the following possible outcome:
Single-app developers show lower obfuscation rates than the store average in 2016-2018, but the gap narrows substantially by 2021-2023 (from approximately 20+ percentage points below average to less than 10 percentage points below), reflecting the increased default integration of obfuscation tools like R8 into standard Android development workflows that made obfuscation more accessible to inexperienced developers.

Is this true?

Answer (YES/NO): NO